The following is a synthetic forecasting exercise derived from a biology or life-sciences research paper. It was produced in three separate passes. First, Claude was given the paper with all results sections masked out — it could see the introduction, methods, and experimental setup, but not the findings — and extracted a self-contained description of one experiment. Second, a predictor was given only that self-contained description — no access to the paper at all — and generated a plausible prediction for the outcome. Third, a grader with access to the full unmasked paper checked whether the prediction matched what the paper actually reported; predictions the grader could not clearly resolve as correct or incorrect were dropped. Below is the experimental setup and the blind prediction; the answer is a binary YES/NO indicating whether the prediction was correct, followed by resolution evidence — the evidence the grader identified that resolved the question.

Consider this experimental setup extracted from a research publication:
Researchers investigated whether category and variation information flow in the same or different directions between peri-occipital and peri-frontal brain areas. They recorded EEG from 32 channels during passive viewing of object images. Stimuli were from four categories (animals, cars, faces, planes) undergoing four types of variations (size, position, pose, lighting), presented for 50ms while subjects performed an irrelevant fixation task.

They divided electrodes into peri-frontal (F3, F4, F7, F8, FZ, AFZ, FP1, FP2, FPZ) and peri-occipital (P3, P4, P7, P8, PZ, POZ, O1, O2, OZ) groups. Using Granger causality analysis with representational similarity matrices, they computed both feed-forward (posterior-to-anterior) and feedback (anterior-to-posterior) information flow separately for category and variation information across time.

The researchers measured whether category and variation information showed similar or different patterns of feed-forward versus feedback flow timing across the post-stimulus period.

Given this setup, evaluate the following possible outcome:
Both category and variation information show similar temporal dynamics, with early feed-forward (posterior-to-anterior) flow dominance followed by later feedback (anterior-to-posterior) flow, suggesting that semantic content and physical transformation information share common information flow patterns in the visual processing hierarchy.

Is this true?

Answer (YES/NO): YES